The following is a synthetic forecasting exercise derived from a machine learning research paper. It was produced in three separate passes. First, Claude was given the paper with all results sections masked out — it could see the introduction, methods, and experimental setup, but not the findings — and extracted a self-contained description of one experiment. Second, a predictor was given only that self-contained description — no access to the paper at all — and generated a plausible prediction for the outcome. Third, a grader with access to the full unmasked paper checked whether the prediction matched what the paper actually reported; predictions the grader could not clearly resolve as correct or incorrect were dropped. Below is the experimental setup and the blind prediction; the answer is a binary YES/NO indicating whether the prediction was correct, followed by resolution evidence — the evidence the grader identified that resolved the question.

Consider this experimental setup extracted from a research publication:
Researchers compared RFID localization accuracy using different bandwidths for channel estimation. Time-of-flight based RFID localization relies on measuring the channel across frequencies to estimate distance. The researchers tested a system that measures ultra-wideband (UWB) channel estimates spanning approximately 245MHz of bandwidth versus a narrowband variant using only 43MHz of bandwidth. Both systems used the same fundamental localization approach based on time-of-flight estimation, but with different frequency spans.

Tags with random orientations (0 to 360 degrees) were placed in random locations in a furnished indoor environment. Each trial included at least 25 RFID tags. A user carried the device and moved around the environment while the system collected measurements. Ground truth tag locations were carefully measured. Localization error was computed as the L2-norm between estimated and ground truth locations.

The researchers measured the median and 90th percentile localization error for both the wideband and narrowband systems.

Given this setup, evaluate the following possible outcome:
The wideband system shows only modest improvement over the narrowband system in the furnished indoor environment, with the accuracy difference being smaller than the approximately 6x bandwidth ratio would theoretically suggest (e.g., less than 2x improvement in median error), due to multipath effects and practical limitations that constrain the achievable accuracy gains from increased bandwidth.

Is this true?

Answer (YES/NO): NO